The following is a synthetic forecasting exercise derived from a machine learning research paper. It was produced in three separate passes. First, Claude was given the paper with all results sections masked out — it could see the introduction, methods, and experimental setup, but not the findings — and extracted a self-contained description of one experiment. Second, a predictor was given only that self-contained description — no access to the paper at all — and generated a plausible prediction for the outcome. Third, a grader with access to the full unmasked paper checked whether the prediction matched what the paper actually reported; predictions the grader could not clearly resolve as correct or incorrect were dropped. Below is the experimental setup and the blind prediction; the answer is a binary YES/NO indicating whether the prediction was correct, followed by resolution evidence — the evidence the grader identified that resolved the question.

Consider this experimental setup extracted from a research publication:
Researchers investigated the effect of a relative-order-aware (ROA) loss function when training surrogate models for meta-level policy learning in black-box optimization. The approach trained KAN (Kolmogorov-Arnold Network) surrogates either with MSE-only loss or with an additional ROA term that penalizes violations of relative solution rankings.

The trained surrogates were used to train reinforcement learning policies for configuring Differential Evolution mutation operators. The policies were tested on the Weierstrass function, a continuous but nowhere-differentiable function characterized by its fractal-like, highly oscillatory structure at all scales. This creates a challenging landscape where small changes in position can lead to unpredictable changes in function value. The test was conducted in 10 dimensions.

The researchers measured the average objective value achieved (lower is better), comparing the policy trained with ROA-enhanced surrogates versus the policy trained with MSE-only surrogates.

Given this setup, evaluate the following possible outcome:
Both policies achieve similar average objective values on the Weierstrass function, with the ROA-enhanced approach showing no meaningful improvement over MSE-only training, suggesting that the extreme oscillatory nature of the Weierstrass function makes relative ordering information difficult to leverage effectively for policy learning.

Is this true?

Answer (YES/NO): NO